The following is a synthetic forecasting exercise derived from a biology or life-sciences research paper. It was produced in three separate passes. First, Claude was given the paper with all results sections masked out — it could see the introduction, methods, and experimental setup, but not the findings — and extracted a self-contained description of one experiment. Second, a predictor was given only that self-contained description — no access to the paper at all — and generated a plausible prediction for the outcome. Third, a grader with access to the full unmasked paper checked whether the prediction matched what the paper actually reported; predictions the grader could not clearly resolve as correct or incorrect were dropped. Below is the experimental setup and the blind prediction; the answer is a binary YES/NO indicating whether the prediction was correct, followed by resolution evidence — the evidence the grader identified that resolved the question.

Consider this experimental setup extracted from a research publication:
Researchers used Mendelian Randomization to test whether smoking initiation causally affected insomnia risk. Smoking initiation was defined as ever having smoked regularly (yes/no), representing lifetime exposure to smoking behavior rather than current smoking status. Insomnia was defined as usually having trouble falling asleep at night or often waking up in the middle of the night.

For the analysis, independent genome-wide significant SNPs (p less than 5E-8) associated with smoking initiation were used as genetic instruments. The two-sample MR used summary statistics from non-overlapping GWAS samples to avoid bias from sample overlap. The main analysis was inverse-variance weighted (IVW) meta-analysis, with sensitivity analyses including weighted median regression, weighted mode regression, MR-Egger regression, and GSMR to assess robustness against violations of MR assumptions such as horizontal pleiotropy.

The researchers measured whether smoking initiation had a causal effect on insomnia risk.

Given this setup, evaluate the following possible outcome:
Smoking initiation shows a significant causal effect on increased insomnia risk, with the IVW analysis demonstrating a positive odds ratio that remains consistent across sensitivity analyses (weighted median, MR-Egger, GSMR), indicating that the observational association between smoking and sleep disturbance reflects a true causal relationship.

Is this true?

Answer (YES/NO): NO